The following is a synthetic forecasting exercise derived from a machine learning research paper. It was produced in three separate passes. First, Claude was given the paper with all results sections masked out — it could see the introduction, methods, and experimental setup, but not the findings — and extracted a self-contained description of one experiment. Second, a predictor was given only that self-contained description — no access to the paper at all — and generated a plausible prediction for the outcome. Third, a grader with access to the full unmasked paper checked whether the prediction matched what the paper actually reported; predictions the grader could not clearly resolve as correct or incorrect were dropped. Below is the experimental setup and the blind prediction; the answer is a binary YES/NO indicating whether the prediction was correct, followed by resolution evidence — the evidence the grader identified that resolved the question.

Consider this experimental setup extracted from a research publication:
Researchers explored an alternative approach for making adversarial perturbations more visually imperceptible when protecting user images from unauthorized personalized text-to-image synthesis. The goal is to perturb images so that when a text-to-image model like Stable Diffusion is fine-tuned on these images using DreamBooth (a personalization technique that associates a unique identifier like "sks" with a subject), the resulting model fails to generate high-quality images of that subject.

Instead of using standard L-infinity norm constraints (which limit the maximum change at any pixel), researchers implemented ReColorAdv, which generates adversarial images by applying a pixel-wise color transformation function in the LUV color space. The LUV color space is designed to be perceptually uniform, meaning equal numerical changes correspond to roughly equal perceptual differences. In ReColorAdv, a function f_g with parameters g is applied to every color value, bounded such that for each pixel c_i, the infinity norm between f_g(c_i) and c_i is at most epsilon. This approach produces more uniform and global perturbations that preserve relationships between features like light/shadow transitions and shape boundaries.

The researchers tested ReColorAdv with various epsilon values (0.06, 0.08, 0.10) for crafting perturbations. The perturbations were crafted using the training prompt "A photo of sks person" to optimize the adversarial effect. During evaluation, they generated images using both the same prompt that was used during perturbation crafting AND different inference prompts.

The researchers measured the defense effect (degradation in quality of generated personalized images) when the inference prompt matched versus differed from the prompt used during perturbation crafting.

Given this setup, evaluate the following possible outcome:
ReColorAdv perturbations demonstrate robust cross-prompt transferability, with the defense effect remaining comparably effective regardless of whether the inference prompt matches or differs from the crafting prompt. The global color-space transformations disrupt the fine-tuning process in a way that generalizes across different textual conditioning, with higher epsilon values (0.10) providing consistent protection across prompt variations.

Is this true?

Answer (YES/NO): NO